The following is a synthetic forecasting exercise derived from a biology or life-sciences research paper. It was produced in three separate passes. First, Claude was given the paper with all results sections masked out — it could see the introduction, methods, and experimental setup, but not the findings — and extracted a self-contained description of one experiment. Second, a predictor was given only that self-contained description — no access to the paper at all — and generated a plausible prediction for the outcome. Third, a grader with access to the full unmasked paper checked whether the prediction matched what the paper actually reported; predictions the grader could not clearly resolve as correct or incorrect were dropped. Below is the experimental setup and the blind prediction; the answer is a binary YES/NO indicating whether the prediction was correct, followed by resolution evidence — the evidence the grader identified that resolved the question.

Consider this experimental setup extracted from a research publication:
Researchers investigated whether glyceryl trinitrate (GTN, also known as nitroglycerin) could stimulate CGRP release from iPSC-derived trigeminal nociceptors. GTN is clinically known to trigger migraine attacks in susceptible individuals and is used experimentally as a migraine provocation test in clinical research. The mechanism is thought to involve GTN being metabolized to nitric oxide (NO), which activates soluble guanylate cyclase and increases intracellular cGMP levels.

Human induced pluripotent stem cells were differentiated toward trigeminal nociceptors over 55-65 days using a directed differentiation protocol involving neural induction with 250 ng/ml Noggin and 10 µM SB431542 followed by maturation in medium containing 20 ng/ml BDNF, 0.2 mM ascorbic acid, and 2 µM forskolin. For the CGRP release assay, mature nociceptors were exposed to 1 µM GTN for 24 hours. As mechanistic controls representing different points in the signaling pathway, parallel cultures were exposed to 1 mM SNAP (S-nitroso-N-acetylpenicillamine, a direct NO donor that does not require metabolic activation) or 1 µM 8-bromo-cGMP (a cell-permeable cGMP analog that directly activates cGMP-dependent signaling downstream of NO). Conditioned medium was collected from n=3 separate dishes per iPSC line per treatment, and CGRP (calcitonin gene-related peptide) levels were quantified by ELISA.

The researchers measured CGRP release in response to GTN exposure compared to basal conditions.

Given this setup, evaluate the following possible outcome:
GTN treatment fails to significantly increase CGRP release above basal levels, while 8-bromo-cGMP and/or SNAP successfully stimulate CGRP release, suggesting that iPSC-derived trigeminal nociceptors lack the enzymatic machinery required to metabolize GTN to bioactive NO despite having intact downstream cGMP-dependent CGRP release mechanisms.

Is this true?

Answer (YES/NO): NO